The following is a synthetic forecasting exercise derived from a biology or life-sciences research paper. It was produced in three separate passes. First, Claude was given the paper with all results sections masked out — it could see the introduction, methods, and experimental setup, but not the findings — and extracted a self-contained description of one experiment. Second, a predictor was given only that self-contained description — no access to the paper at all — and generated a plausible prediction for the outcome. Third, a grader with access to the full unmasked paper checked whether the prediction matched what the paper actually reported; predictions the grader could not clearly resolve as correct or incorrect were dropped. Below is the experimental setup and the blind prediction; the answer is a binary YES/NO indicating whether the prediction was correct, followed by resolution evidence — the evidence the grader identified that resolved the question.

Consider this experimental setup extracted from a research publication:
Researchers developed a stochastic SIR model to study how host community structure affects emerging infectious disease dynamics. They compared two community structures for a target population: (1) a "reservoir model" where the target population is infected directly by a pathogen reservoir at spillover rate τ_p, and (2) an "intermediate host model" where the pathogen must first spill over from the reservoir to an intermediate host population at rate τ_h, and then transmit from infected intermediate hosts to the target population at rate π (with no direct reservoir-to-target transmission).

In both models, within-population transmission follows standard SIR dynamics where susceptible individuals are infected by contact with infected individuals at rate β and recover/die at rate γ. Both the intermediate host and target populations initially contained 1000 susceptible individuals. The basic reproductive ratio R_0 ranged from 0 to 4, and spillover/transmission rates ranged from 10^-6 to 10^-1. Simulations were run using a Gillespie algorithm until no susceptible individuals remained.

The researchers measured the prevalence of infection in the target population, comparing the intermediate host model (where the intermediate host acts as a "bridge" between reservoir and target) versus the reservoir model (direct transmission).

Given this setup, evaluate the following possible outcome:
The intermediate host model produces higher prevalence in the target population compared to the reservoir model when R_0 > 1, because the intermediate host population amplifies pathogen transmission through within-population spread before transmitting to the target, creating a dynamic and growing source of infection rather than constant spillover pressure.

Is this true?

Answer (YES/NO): NO